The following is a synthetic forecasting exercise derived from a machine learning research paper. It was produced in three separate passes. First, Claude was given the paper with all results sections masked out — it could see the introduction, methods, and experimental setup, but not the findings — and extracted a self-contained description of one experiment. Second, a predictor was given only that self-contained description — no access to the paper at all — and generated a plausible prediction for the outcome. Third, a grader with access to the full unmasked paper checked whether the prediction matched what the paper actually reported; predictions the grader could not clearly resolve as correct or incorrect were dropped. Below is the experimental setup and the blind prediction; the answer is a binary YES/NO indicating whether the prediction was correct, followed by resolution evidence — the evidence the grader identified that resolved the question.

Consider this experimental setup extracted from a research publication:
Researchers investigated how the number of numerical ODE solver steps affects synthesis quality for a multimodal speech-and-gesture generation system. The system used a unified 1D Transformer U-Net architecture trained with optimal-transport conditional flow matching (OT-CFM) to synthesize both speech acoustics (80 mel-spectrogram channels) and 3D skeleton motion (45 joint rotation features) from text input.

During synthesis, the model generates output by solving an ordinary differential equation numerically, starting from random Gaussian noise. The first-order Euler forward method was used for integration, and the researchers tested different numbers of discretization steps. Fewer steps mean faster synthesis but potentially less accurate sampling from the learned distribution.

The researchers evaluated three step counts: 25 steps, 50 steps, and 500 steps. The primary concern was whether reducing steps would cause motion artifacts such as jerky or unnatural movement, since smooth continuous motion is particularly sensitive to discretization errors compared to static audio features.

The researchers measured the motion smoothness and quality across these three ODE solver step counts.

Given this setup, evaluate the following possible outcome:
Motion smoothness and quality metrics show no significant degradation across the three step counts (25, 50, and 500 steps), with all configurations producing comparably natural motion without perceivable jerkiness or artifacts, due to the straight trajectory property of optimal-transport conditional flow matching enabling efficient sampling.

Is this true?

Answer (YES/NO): NO